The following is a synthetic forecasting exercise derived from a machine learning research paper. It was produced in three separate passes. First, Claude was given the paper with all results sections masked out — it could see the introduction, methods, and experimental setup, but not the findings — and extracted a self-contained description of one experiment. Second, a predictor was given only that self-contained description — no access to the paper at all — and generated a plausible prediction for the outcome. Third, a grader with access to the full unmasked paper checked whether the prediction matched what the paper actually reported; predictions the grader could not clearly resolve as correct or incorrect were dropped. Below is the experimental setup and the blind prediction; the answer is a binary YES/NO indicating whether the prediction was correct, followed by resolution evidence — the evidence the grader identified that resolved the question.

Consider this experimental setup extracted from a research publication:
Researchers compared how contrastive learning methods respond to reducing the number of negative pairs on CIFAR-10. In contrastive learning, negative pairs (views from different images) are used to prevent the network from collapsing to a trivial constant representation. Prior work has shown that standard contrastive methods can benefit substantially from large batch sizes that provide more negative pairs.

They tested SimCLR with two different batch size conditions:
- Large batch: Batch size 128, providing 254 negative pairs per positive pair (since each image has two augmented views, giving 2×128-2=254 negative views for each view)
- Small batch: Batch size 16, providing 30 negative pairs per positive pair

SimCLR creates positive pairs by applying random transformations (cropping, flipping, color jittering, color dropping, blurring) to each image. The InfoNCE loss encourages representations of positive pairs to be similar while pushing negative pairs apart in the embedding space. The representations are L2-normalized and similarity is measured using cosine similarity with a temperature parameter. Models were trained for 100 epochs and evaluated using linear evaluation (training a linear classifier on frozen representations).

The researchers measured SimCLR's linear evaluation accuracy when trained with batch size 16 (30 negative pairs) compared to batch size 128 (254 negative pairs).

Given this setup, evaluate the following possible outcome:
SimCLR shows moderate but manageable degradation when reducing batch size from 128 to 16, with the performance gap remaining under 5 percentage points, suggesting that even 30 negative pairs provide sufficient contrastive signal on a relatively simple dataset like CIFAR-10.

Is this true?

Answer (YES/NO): YES